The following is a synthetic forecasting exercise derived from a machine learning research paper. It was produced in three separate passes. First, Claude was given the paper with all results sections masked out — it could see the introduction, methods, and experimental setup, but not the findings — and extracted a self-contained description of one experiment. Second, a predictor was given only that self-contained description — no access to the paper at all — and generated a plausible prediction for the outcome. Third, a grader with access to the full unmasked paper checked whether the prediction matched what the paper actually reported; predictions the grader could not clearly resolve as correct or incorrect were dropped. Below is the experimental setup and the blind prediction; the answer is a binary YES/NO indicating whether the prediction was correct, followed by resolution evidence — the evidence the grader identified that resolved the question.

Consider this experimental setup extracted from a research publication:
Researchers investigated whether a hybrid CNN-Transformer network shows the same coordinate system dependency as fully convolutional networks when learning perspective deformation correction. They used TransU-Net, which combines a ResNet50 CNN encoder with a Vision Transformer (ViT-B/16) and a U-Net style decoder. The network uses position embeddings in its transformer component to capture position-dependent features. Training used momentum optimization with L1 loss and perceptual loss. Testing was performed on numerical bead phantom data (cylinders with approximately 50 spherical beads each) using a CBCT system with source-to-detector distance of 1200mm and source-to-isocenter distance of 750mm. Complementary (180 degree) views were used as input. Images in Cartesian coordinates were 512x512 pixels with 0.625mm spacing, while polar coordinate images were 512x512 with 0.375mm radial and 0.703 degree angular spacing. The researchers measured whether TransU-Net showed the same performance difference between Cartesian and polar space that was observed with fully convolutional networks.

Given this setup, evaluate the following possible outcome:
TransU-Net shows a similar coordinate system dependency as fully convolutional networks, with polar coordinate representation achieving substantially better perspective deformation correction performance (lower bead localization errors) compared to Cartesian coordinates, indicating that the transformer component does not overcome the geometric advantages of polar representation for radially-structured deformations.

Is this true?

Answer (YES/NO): NO